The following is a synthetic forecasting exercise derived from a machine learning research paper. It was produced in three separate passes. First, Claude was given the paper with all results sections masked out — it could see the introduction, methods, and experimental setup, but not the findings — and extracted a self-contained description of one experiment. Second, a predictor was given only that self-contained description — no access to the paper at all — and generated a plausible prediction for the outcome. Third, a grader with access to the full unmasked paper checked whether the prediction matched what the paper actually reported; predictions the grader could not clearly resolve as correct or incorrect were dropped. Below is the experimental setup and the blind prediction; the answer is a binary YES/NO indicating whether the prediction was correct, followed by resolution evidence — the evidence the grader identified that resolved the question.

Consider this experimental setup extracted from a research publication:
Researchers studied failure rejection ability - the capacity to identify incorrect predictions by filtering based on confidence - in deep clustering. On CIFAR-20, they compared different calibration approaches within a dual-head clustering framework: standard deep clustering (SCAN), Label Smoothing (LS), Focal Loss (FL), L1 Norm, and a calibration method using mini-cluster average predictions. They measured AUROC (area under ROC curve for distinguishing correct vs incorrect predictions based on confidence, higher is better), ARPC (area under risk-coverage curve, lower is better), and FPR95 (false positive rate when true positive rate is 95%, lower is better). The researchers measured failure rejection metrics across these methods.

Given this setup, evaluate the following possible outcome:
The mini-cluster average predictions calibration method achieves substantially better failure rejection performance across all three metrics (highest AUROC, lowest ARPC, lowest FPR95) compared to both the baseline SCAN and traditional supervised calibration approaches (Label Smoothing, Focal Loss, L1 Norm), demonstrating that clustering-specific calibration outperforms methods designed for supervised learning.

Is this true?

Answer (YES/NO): YES